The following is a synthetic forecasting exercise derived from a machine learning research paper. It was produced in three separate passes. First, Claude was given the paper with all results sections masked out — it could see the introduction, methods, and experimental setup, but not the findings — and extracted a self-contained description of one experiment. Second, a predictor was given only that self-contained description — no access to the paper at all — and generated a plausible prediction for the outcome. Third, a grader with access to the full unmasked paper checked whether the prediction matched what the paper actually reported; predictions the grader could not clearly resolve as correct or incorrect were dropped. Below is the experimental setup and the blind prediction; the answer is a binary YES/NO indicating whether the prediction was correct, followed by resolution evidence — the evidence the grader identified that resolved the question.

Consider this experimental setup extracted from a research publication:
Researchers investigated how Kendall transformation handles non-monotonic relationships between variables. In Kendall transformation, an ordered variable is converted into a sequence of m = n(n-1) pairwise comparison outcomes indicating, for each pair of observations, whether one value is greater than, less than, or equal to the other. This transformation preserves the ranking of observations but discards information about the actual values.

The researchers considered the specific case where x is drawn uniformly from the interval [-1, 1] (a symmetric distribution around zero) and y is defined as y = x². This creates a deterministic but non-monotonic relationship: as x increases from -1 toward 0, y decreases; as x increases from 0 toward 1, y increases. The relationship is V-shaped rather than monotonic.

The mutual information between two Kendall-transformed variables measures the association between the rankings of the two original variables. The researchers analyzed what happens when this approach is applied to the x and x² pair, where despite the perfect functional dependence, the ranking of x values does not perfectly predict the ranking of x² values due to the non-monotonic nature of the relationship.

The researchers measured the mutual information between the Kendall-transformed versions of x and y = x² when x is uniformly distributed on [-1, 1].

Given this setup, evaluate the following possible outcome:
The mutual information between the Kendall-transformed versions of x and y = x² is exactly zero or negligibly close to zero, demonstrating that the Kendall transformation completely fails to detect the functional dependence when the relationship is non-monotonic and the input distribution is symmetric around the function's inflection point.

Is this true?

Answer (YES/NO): YES